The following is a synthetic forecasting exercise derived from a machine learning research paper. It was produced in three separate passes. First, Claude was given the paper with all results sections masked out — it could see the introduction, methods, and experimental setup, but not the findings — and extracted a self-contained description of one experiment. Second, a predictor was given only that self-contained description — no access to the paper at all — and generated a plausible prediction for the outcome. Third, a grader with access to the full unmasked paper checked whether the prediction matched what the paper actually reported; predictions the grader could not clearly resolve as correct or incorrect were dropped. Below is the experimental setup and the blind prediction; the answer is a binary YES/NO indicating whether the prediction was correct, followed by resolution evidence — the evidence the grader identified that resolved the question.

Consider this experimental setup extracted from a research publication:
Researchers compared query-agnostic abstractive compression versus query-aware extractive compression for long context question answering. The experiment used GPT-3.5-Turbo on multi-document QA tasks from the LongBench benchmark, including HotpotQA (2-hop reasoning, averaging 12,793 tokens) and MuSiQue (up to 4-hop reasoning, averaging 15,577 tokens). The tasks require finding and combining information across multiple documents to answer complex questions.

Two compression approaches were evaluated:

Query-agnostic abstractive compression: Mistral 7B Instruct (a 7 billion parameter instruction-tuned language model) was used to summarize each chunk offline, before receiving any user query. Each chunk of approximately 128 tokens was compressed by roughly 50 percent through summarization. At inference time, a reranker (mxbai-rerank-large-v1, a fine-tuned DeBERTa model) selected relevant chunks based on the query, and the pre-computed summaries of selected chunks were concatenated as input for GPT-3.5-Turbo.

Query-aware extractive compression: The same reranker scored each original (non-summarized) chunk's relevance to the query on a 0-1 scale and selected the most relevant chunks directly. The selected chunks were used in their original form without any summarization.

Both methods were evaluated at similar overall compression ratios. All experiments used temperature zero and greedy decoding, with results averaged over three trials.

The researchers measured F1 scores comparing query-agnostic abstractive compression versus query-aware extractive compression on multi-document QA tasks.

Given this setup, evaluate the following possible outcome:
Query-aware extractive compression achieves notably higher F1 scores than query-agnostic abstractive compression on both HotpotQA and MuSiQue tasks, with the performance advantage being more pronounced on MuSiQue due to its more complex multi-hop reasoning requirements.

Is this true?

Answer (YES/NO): NO